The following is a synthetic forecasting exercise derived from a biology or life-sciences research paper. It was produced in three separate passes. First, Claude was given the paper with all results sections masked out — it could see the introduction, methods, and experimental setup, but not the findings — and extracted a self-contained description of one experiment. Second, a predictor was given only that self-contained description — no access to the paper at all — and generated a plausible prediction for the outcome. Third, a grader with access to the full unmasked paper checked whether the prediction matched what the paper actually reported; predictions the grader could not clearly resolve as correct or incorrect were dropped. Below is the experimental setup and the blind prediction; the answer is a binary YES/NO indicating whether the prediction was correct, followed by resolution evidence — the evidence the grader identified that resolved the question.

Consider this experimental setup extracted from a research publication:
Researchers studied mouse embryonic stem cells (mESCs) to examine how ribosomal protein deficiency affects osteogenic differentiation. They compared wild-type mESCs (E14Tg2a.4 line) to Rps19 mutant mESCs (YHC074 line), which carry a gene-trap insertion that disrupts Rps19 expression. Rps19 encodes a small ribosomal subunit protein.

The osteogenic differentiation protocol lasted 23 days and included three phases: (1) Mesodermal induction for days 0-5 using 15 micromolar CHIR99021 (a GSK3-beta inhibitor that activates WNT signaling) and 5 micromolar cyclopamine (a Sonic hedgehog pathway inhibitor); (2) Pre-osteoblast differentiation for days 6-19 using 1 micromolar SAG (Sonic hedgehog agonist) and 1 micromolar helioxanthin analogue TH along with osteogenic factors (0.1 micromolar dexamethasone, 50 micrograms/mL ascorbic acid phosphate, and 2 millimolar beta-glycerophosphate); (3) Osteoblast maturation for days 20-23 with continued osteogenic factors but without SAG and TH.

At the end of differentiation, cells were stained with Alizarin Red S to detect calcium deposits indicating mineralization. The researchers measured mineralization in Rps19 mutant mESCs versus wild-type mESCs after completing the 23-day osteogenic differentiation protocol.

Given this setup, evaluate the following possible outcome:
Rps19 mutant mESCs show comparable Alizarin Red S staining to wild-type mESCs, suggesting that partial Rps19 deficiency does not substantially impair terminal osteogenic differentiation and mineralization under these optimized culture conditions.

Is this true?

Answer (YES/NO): NO